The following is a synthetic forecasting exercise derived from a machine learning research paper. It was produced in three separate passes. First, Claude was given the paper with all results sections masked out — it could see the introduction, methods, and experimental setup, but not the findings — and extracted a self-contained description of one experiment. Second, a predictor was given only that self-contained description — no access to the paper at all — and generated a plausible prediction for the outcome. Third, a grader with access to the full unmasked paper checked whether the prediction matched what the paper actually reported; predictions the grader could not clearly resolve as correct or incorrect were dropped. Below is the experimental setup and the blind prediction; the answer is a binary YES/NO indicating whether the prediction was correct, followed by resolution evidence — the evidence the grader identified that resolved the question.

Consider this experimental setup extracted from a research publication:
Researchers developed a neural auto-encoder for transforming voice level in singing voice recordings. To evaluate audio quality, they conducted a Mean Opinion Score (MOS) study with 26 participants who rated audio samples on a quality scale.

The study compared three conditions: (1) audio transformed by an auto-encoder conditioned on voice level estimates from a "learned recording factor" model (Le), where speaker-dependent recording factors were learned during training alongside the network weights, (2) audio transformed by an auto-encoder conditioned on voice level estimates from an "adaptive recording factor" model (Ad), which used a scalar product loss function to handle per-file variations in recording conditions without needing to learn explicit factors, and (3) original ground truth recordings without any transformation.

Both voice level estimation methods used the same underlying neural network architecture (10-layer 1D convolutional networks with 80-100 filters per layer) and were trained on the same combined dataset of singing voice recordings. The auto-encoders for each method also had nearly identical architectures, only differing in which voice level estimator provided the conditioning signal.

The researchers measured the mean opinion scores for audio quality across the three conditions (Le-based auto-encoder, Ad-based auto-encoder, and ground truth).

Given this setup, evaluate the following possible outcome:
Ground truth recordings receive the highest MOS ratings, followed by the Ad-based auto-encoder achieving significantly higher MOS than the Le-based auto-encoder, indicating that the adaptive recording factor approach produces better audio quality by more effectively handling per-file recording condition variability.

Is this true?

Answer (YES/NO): NO